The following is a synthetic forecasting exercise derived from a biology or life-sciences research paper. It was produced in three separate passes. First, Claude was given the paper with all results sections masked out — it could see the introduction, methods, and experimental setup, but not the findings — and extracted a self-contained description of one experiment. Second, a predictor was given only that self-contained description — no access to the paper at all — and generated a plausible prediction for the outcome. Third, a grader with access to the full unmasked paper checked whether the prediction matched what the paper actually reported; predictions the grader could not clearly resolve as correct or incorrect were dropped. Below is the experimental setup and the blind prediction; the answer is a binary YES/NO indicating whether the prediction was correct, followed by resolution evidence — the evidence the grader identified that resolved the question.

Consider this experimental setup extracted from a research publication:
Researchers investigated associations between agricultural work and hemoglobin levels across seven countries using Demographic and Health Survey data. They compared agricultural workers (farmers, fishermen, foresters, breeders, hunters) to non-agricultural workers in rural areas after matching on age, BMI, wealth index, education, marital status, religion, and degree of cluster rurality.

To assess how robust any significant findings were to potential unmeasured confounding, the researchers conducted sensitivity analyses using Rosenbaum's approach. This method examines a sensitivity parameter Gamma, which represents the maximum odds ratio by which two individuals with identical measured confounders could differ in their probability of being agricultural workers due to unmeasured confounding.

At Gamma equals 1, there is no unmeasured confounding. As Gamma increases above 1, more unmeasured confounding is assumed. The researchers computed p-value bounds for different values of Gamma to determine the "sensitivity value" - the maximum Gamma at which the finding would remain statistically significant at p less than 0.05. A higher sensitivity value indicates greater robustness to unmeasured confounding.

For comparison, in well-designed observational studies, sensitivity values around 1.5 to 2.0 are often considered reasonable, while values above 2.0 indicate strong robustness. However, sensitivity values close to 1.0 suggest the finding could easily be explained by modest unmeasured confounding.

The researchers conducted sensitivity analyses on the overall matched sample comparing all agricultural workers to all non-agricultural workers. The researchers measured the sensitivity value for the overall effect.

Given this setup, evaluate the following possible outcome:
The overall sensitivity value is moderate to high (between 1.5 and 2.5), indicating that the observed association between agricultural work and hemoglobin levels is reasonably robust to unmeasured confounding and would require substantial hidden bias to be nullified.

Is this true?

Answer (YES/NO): NO